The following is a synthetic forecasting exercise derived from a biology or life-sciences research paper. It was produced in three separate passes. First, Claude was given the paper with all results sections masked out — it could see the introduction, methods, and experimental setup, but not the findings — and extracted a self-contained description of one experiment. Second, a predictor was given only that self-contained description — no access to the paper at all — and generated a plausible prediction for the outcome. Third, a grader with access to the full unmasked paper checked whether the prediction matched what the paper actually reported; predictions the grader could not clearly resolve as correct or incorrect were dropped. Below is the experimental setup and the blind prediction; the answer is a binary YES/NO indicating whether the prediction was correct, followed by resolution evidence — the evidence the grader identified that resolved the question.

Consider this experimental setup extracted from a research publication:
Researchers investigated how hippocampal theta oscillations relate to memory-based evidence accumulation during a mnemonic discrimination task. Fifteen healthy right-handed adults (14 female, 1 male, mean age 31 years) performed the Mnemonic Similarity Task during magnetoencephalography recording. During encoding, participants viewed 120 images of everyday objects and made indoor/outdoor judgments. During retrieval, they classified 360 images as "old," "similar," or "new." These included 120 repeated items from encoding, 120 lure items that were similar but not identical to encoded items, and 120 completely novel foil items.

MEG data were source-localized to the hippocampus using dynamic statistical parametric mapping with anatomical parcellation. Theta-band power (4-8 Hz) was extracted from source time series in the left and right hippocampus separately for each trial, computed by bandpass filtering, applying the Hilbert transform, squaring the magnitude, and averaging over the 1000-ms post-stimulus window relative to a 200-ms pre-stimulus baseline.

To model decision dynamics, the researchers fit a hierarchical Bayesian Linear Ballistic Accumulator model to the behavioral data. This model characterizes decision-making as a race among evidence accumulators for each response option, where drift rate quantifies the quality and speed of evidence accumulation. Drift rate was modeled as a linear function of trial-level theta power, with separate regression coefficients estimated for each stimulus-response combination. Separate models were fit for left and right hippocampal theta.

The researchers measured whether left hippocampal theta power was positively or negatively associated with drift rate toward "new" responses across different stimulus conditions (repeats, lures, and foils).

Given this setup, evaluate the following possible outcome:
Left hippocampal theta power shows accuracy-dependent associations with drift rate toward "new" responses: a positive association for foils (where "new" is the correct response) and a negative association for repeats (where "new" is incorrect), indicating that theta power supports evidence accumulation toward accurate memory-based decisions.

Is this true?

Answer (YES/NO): NO